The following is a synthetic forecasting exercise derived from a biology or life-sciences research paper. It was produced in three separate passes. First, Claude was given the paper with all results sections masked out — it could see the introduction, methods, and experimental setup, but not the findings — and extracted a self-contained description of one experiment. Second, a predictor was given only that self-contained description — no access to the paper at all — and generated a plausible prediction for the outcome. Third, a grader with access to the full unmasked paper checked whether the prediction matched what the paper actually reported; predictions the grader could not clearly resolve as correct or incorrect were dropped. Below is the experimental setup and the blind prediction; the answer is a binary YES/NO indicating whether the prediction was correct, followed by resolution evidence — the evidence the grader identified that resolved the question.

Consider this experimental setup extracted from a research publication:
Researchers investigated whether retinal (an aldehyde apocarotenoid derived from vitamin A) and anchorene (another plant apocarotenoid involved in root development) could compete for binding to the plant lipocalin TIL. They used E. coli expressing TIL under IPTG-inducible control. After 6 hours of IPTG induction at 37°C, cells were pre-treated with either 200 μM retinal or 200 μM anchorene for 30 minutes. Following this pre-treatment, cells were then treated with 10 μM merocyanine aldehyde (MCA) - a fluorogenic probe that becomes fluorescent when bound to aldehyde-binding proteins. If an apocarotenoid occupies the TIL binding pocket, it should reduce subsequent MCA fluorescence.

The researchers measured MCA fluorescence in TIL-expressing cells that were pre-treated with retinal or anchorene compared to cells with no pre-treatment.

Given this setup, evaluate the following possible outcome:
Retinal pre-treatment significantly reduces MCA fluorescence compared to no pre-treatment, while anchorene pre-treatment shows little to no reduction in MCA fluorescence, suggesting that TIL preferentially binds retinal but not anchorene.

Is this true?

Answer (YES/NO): YES